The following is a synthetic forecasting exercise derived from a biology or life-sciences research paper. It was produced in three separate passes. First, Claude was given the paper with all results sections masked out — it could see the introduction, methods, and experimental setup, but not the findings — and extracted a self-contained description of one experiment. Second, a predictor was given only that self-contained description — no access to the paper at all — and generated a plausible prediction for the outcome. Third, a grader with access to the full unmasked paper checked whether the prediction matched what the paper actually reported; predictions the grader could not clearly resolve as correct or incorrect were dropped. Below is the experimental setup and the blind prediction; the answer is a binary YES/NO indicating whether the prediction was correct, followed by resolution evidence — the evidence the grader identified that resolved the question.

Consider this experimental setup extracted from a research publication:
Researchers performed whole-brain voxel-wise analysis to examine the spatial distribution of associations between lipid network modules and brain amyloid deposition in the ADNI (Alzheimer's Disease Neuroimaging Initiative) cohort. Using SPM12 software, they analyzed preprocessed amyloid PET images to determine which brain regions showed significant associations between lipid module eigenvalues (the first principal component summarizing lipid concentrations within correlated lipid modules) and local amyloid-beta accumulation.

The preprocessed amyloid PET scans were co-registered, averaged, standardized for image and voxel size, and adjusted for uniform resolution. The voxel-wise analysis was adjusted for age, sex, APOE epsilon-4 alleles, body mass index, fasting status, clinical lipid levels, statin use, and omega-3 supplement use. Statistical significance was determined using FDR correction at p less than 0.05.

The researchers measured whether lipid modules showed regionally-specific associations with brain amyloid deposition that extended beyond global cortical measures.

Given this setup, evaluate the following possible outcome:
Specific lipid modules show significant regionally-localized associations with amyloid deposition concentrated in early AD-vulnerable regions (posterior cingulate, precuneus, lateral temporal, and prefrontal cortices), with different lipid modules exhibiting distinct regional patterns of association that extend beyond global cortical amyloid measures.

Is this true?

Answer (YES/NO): NO